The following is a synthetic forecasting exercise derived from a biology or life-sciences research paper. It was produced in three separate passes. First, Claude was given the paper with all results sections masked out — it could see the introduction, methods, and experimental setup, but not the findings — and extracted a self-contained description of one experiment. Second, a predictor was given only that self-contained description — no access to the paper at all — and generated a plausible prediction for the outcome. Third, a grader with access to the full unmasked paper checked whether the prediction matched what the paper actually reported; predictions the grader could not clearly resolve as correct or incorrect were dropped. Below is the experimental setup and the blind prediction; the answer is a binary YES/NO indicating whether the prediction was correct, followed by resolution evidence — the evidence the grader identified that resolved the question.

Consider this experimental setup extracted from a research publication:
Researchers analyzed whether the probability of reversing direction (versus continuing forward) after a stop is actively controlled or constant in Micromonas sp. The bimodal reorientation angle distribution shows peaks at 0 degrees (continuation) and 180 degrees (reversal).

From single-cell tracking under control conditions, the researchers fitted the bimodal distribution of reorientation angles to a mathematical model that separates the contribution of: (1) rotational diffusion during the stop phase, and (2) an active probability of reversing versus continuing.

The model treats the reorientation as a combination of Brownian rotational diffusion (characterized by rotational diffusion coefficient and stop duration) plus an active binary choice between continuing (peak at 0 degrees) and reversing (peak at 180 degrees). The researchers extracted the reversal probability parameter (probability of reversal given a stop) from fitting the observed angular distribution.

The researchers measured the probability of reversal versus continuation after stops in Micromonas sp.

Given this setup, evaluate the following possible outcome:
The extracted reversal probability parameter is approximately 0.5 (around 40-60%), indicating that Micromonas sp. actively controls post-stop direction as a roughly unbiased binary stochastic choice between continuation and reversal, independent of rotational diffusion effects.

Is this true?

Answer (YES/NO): YES